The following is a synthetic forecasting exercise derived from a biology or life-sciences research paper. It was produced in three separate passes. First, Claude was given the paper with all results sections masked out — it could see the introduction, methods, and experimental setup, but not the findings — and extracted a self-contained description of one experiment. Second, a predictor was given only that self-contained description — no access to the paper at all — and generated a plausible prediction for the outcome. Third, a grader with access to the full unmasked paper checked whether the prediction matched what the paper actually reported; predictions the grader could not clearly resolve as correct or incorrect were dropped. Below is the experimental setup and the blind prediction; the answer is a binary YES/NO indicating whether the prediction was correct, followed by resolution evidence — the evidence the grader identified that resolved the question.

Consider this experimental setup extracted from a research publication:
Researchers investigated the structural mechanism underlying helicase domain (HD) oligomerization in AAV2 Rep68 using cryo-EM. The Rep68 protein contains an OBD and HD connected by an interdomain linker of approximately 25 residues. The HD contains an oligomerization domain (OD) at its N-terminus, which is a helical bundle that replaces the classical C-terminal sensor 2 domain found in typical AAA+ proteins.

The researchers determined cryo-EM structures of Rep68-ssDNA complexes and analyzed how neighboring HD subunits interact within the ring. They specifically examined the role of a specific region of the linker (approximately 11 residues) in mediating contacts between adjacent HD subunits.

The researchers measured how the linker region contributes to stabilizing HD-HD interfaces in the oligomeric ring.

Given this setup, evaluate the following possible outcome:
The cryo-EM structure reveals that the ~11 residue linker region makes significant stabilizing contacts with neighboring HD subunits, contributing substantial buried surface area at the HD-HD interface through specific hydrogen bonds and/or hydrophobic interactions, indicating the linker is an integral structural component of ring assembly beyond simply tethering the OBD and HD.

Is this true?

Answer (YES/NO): YES